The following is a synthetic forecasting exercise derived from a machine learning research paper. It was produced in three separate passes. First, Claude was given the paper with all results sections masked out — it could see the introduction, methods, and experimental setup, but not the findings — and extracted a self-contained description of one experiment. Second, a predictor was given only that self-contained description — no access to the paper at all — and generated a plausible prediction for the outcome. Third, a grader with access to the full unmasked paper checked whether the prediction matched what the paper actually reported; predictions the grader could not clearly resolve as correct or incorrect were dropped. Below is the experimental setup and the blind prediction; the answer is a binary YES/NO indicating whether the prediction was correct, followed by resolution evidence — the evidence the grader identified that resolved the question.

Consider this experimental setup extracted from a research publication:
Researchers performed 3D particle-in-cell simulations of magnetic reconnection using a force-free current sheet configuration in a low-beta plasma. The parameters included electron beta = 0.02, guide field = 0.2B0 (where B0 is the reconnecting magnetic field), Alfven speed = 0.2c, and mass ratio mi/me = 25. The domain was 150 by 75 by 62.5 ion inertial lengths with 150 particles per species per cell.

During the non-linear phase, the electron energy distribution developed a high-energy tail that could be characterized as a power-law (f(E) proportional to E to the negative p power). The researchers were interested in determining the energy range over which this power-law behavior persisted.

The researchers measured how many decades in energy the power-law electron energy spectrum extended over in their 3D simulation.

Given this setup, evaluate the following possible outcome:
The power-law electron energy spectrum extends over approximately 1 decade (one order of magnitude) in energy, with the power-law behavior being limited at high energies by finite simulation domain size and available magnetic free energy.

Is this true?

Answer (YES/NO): YES